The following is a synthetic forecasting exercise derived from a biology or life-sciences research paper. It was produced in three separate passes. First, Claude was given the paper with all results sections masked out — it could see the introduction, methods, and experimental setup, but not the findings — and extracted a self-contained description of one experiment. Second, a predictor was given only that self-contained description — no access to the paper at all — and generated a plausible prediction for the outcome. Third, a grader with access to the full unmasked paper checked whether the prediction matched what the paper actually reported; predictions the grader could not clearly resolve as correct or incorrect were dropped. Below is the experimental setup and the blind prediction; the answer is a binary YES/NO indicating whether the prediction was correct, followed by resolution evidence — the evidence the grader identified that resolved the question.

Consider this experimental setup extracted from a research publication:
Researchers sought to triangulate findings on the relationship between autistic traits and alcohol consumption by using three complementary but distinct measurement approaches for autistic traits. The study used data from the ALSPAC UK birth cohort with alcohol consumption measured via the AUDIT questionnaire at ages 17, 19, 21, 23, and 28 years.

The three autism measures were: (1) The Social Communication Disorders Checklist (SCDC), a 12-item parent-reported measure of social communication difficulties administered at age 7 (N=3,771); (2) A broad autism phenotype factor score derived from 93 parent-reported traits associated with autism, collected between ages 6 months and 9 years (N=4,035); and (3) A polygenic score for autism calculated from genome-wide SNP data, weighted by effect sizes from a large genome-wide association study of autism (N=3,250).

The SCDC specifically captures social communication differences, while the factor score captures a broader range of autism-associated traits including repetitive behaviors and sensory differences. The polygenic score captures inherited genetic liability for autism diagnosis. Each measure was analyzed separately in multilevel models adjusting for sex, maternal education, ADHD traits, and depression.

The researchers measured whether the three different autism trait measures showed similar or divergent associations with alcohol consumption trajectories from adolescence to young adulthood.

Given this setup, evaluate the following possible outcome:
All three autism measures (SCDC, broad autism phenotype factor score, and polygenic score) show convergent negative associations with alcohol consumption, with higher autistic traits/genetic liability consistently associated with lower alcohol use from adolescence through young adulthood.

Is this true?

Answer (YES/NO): NO